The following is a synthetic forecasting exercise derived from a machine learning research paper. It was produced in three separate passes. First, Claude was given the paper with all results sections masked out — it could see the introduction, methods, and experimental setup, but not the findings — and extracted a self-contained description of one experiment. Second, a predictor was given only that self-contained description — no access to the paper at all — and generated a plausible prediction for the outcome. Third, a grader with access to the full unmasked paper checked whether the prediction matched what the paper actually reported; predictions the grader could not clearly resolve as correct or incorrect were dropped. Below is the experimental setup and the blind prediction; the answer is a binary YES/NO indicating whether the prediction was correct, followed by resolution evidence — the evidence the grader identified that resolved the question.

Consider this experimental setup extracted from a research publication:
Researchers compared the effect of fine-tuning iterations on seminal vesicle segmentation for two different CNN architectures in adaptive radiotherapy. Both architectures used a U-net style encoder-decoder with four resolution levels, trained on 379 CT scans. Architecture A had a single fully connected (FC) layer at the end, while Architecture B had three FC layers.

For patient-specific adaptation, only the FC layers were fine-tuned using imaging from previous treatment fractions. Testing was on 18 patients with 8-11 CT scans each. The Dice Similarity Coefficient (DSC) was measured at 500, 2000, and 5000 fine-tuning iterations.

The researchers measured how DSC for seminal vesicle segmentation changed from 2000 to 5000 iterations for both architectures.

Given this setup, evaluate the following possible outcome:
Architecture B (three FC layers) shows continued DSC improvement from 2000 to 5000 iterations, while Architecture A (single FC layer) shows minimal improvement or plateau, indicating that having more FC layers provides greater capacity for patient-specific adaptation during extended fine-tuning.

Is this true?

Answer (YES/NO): NO